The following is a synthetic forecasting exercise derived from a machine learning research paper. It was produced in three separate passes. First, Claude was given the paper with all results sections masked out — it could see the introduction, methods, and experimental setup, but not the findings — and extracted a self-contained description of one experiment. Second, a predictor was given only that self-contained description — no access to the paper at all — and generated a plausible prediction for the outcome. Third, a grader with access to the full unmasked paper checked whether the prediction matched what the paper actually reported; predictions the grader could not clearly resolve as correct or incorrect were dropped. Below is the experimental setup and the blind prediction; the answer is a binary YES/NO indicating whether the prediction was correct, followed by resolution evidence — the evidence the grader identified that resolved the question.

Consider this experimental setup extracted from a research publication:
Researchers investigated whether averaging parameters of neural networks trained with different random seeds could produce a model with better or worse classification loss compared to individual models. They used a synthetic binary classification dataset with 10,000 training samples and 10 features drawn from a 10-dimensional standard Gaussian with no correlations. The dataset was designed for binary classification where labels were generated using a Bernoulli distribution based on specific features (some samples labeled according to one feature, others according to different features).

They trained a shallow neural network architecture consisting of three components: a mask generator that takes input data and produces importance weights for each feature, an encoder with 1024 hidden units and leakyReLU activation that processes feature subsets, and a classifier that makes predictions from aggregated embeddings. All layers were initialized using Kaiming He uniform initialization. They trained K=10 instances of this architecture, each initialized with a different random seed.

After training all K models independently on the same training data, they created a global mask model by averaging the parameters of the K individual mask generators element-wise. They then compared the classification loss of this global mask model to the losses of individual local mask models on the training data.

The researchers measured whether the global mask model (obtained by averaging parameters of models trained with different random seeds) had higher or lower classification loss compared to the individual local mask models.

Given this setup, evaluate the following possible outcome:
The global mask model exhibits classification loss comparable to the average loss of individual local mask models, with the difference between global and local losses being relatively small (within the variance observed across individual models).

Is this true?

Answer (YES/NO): NO